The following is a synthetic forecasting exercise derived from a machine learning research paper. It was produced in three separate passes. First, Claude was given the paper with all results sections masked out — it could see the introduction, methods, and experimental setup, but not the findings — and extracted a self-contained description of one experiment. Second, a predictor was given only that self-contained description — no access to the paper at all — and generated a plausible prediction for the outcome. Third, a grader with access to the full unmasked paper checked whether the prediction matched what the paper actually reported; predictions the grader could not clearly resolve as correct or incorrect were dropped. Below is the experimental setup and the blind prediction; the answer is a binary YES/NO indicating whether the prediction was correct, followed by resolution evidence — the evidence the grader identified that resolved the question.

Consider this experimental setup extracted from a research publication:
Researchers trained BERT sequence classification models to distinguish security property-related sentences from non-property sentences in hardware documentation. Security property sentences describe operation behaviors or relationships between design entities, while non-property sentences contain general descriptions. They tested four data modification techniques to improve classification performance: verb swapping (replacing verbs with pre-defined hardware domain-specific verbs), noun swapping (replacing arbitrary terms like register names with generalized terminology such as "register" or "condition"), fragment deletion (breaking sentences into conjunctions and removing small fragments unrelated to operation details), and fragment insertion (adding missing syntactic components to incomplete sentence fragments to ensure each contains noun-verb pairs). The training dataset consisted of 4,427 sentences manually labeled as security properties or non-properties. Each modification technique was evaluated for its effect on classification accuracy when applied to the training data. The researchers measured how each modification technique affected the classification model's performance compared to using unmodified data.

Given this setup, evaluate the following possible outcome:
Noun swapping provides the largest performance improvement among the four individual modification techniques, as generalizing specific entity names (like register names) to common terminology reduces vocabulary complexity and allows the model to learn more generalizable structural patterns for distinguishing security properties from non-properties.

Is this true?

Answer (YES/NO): NO